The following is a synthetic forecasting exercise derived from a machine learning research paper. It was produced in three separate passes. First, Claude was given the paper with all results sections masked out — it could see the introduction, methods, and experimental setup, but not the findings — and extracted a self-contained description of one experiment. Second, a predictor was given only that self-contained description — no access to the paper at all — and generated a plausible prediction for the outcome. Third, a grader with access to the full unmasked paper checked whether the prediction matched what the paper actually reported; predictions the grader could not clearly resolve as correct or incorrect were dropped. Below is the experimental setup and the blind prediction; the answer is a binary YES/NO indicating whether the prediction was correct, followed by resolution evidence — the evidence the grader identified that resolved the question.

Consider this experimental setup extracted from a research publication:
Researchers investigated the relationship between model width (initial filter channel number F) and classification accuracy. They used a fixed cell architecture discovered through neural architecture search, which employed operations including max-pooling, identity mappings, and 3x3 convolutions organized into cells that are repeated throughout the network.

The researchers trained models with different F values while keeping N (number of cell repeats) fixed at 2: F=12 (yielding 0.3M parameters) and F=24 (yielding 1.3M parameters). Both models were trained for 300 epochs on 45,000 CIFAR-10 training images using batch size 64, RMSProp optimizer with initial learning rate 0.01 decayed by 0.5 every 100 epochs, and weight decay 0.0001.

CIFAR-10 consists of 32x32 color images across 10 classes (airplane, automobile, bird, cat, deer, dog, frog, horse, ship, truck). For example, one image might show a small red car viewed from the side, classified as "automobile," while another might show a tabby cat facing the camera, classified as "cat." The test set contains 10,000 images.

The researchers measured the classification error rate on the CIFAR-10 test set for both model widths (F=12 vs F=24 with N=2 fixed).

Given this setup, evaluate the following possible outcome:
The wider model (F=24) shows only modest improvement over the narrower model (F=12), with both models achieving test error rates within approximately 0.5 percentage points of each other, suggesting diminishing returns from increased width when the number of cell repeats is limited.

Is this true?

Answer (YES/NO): NO